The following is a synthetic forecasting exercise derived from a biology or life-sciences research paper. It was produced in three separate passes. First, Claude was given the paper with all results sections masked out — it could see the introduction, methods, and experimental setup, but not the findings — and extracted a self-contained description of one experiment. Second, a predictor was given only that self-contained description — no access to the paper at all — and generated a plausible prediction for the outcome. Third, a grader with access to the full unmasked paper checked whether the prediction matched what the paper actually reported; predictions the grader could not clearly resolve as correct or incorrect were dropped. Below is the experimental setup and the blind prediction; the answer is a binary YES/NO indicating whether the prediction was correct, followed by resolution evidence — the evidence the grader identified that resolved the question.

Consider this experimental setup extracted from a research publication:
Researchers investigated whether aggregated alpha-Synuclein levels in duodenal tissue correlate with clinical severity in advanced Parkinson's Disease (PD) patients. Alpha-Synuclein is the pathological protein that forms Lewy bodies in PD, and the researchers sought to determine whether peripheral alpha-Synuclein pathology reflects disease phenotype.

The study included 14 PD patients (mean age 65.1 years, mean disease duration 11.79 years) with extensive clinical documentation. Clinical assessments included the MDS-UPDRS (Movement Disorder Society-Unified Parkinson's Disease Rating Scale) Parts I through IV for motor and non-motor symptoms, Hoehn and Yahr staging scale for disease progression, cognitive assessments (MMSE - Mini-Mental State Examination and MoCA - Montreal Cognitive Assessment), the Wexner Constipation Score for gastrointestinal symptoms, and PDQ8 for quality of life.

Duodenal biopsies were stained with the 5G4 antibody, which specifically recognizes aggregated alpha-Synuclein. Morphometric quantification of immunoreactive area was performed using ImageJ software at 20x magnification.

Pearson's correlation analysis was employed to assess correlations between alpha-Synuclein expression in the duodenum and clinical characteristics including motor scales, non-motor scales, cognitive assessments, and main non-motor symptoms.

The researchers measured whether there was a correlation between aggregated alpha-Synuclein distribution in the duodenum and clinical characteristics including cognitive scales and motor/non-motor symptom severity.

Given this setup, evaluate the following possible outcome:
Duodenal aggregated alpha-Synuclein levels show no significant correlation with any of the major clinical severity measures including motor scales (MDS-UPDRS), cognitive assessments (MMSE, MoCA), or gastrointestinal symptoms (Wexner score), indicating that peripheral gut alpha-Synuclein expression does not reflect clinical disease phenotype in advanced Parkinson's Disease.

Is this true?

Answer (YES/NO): YES